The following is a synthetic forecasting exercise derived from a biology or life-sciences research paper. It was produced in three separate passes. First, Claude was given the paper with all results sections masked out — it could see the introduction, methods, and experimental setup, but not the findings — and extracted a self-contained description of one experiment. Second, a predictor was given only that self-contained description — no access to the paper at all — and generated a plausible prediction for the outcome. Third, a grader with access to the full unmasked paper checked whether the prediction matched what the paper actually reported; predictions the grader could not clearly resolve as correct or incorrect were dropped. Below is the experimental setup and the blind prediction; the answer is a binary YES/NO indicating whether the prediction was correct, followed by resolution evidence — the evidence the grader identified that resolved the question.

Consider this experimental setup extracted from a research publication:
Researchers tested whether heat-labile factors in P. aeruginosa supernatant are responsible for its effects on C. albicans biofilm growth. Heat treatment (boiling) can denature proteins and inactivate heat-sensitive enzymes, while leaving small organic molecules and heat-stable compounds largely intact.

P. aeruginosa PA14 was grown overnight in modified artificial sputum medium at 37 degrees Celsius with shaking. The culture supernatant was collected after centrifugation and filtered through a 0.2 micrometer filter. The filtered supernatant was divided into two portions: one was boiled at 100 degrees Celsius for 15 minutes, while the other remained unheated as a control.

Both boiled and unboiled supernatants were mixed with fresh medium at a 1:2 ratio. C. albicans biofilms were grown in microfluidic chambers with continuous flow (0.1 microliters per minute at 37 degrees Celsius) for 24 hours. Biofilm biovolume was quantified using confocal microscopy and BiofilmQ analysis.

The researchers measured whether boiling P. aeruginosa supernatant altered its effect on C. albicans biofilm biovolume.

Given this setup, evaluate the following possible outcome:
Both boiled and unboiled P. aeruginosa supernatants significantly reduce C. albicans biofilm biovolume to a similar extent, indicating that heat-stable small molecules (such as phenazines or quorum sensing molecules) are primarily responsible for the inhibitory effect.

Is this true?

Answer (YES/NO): NO